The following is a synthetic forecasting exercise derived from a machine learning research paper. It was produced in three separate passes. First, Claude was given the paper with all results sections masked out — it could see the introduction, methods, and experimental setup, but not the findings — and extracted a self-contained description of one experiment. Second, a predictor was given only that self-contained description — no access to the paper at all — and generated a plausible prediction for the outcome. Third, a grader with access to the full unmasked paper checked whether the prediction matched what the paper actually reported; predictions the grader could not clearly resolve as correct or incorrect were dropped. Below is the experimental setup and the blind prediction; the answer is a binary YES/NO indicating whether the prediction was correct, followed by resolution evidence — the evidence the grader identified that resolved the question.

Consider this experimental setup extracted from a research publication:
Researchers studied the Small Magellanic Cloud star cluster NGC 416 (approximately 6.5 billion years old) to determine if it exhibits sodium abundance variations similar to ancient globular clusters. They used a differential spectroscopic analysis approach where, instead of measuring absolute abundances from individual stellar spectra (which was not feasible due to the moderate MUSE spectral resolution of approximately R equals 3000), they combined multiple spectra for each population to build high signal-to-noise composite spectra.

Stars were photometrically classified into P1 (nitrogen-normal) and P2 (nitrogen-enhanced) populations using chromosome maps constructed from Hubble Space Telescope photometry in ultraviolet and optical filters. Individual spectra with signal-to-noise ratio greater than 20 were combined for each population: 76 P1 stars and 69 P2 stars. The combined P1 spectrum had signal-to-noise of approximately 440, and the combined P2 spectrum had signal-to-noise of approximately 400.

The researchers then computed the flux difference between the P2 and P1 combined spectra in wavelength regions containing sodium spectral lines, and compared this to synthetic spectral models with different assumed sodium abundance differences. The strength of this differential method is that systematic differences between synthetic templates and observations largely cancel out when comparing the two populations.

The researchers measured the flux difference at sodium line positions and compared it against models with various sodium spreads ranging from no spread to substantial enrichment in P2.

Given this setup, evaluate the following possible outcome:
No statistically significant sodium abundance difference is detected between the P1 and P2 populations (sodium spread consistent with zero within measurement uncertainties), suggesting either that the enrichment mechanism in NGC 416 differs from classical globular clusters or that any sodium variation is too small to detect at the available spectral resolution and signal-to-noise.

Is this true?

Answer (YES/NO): NO